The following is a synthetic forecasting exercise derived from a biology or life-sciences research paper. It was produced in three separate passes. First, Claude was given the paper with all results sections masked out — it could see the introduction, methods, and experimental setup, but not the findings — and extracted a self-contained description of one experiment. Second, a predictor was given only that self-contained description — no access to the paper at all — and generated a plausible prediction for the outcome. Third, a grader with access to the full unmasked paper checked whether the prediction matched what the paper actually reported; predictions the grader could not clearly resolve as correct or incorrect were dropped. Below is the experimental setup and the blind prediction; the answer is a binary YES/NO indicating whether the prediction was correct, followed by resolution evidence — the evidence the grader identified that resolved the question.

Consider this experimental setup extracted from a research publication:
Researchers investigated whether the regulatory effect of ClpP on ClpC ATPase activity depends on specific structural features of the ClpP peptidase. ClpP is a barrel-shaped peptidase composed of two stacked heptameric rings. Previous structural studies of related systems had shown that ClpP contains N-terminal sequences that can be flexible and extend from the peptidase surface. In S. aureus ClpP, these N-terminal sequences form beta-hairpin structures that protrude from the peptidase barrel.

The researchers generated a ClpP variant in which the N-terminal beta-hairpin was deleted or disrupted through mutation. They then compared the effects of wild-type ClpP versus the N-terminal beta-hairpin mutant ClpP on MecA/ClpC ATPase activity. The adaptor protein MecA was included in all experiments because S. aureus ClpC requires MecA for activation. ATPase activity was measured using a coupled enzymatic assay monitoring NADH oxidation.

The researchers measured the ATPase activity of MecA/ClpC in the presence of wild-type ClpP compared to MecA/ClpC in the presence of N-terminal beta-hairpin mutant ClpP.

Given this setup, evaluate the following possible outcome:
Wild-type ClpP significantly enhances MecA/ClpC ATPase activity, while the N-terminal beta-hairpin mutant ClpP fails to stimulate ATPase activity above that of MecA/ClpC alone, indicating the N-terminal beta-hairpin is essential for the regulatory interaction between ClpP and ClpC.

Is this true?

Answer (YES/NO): NO